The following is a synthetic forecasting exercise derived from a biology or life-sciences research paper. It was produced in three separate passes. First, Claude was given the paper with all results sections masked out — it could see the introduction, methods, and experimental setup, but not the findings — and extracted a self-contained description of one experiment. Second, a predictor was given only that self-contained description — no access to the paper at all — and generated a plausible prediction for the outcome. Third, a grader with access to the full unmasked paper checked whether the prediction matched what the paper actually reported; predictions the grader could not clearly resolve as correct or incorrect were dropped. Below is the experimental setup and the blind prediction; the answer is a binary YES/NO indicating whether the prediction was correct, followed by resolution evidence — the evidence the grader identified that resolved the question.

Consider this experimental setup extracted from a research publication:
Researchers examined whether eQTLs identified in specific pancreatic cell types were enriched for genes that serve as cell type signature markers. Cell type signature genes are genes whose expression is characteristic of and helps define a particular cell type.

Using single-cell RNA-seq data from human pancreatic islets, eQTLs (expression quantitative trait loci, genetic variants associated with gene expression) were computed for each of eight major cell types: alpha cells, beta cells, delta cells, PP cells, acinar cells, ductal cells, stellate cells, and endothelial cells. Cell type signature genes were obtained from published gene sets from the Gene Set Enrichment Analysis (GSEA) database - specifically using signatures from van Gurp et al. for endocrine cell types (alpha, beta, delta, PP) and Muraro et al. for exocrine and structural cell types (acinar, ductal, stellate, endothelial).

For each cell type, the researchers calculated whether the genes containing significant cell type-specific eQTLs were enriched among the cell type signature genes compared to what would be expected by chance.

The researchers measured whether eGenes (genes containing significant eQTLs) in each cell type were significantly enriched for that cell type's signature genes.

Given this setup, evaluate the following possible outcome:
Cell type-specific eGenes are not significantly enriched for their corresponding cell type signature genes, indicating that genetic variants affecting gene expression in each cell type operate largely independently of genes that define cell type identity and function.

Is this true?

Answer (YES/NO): NO